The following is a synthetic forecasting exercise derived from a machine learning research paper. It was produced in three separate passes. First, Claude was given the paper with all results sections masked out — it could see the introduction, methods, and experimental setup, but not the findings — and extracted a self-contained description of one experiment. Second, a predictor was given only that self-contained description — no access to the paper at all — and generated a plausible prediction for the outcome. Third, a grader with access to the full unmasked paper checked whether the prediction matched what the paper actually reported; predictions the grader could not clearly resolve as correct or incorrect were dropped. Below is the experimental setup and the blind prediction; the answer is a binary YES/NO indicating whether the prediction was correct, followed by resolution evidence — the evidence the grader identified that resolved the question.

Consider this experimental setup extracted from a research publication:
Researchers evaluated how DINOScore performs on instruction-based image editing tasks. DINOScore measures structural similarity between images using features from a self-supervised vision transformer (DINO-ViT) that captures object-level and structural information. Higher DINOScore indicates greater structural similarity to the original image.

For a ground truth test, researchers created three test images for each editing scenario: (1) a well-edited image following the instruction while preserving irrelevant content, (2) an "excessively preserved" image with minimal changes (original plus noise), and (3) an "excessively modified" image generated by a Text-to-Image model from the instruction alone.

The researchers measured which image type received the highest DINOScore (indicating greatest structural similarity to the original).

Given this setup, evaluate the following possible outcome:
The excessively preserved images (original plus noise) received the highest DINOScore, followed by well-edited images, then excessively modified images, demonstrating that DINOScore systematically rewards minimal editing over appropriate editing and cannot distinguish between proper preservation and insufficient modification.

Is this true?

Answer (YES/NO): YES